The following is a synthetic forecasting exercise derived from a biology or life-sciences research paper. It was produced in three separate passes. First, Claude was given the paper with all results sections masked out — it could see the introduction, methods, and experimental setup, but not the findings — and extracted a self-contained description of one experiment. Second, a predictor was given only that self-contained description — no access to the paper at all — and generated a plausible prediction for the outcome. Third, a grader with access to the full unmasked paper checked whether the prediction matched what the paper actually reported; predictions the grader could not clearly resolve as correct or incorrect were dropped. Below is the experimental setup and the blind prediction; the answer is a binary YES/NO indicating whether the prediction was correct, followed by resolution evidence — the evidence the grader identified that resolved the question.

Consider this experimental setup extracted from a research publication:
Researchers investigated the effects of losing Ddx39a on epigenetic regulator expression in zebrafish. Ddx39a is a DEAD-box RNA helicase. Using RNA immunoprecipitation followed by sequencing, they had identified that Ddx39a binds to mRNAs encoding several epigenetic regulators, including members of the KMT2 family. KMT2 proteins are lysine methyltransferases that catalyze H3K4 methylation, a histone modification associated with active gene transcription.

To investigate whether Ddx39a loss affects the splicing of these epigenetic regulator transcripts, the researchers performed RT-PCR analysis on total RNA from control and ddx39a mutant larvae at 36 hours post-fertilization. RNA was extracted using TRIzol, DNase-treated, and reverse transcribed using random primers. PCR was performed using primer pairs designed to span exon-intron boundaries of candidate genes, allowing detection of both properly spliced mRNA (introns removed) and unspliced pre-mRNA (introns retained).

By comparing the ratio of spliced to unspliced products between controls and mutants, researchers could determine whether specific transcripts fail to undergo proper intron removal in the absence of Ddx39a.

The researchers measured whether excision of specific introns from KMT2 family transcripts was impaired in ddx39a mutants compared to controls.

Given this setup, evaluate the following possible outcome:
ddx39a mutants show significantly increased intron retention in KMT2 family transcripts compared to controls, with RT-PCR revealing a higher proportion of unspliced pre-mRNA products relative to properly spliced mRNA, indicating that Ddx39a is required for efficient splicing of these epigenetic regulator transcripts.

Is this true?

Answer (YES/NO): YES